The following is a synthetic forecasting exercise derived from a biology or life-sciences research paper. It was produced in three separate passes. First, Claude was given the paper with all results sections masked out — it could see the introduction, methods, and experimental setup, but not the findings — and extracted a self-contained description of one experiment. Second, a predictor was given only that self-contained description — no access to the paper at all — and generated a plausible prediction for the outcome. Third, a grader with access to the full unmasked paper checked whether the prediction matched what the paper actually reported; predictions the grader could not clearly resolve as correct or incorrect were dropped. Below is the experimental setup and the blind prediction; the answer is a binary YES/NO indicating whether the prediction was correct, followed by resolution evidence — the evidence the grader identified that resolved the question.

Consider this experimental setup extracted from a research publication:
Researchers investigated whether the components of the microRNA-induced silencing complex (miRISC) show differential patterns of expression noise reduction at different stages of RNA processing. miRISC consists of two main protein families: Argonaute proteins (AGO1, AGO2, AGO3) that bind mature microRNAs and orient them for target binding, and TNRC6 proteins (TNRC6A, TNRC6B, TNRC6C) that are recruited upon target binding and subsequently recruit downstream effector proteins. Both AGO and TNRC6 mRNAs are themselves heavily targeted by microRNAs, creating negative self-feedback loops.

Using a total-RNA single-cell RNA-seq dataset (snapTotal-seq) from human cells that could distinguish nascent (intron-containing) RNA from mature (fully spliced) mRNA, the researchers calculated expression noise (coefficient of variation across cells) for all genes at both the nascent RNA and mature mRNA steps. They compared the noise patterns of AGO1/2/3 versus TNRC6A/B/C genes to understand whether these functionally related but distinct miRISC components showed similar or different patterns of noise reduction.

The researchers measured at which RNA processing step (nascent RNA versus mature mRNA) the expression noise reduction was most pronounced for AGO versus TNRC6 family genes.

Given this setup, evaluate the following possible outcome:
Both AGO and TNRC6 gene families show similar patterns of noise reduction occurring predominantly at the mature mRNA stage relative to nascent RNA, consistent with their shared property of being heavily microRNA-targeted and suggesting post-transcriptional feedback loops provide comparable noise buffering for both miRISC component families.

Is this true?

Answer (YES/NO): NO